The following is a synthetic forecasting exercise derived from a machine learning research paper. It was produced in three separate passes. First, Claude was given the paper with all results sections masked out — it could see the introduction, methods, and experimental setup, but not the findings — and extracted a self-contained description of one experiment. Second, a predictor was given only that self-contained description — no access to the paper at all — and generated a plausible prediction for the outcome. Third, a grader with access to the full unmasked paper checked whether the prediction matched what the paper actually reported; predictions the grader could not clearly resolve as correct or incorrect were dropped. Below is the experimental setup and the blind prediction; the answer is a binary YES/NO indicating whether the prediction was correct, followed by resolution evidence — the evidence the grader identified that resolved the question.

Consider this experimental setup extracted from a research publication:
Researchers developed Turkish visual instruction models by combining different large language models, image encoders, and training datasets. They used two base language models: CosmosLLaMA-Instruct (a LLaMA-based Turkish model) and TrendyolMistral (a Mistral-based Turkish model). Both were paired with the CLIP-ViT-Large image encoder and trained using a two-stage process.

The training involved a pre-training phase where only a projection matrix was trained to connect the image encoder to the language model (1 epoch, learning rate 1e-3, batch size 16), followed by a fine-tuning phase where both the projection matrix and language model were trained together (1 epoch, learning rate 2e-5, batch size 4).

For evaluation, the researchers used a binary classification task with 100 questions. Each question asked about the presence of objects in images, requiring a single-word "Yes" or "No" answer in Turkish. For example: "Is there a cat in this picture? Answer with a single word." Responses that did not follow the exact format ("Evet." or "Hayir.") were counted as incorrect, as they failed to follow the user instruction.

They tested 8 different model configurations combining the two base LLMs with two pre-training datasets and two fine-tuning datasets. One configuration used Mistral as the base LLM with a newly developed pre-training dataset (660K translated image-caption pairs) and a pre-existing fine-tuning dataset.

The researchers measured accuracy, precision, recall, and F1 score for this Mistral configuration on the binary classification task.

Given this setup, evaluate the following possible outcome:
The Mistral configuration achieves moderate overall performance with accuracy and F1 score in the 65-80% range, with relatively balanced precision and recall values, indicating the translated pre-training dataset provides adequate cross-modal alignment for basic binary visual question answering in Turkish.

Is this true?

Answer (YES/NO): NO